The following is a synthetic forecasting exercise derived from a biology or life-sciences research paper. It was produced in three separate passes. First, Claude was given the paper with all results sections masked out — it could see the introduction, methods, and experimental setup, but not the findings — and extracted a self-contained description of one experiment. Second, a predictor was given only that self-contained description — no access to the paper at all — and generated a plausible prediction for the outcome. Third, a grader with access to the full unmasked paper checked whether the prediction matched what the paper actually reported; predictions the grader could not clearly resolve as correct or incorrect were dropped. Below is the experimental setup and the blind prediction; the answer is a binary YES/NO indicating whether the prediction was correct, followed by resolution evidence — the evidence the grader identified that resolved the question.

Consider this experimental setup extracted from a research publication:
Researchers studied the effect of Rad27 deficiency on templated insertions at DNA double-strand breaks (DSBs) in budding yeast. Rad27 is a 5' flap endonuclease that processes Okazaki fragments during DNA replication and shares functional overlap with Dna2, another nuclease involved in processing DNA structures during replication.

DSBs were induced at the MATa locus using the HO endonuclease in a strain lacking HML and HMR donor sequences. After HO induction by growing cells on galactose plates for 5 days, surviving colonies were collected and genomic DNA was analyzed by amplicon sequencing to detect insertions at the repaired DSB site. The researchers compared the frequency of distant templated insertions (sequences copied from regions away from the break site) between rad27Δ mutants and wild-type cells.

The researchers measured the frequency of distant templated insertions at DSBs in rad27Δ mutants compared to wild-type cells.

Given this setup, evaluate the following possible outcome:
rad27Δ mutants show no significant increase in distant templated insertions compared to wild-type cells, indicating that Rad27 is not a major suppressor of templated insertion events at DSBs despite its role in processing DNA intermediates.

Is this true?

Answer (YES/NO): NO